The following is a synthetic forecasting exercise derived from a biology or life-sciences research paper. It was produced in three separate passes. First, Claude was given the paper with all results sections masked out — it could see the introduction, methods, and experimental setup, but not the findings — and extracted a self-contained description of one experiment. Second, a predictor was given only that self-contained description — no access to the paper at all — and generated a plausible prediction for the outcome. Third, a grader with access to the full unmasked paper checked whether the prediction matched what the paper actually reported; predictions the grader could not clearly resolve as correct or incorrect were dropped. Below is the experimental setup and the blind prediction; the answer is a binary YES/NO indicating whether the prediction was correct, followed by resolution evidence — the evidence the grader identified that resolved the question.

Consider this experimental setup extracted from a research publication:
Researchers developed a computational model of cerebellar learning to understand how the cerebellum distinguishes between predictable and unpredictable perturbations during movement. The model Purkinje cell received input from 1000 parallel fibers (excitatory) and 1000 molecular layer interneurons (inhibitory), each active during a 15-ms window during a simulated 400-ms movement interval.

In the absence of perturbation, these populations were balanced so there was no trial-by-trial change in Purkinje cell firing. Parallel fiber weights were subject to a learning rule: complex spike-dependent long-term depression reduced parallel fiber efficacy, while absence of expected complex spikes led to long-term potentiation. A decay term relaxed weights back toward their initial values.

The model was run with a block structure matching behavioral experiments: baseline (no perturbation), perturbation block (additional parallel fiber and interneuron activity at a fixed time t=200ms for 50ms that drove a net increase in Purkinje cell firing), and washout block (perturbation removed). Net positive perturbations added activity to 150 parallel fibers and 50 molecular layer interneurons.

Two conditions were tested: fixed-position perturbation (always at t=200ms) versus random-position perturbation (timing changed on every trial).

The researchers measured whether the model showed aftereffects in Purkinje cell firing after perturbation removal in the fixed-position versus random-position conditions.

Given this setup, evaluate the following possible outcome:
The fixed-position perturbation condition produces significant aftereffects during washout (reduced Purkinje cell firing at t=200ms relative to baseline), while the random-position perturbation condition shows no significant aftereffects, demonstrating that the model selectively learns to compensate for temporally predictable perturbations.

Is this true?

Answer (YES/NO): YES